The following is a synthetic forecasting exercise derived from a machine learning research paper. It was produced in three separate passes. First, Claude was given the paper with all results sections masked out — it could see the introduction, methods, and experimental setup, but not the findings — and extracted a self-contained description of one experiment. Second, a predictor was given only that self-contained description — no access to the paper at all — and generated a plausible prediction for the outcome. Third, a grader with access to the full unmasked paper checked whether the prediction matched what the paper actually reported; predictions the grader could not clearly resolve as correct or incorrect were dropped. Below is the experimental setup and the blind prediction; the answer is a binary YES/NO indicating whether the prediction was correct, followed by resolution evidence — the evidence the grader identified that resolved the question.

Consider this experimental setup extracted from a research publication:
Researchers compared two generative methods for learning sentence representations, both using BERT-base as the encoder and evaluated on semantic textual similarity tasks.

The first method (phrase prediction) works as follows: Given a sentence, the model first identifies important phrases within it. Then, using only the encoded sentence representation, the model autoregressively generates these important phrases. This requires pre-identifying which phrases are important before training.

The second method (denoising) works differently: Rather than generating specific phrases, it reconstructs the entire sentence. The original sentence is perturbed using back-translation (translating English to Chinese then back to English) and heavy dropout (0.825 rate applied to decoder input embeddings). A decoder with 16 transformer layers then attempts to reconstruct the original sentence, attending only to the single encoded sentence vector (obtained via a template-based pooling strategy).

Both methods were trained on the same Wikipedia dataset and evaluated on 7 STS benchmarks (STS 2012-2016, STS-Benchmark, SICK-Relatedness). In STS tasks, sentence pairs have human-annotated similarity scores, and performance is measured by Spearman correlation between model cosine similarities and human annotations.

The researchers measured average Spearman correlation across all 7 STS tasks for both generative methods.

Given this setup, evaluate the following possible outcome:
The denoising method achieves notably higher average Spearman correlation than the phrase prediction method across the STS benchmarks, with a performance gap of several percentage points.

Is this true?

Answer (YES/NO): NO